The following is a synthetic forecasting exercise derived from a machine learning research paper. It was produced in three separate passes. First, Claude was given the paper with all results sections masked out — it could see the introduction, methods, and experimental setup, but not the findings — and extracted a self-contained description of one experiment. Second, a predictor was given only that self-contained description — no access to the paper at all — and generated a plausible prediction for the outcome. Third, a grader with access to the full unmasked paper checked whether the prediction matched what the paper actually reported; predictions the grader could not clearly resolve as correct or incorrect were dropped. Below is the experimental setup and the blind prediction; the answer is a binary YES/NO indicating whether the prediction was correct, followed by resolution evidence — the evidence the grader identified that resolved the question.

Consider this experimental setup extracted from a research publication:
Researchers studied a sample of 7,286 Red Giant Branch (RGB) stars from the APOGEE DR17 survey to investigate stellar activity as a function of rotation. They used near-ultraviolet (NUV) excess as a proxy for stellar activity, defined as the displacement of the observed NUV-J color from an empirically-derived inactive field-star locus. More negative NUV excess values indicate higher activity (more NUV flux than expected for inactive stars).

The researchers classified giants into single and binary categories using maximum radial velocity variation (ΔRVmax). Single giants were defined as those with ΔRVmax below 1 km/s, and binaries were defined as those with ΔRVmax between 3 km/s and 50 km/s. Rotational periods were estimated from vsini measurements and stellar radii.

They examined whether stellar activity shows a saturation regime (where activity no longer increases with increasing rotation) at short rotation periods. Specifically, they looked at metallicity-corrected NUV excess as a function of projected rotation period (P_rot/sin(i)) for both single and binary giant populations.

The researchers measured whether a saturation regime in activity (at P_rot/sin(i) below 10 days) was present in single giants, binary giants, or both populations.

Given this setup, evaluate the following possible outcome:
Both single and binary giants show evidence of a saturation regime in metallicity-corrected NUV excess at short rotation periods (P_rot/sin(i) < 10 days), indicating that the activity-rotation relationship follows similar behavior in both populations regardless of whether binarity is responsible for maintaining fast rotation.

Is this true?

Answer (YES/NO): NO